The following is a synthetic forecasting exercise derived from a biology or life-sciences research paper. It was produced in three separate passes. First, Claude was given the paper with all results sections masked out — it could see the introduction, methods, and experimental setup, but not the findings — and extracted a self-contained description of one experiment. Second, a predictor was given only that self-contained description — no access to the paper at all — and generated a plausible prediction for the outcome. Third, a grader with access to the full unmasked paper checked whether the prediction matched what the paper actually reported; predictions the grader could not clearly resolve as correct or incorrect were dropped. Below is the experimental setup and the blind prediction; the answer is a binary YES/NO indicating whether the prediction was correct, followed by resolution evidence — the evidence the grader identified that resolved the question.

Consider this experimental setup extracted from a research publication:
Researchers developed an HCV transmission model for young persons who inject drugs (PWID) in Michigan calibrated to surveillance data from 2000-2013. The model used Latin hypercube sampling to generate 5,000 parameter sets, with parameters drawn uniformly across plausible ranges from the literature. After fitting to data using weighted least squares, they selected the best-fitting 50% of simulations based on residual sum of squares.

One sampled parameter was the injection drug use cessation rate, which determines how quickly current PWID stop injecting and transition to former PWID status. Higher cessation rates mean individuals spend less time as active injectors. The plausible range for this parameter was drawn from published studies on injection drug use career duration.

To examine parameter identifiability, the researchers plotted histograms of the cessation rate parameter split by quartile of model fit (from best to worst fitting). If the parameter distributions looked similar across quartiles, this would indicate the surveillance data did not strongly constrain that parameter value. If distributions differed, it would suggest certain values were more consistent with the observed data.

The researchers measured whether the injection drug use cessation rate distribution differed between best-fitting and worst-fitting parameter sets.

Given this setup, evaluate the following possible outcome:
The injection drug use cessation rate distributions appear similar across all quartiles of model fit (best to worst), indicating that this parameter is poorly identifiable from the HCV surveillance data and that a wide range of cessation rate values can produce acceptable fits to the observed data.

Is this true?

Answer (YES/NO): NO